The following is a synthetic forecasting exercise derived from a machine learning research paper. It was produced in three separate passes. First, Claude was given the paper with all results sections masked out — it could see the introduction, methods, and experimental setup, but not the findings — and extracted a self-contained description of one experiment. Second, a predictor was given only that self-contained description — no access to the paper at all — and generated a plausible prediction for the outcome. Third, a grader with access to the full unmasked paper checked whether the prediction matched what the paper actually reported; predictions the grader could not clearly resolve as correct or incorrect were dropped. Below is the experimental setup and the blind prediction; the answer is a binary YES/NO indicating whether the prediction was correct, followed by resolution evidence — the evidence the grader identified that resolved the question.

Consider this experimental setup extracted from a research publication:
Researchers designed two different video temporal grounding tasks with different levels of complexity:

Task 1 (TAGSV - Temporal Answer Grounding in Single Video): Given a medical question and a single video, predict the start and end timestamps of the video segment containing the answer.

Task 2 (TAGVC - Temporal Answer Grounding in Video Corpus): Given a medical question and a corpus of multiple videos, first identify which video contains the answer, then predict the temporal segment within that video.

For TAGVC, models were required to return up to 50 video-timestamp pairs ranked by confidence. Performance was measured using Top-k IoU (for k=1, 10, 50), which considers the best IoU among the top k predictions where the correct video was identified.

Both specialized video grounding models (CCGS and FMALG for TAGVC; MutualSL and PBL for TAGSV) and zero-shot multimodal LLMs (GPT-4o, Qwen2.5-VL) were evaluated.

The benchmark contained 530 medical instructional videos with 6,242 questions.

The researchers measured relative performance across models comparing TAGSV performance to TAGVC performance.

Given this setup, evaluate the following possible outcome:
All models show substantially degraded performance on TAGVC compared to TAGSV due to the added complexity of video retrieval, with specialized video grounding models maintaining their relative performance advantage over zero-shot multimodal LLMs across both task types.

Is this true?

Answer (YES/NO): NO